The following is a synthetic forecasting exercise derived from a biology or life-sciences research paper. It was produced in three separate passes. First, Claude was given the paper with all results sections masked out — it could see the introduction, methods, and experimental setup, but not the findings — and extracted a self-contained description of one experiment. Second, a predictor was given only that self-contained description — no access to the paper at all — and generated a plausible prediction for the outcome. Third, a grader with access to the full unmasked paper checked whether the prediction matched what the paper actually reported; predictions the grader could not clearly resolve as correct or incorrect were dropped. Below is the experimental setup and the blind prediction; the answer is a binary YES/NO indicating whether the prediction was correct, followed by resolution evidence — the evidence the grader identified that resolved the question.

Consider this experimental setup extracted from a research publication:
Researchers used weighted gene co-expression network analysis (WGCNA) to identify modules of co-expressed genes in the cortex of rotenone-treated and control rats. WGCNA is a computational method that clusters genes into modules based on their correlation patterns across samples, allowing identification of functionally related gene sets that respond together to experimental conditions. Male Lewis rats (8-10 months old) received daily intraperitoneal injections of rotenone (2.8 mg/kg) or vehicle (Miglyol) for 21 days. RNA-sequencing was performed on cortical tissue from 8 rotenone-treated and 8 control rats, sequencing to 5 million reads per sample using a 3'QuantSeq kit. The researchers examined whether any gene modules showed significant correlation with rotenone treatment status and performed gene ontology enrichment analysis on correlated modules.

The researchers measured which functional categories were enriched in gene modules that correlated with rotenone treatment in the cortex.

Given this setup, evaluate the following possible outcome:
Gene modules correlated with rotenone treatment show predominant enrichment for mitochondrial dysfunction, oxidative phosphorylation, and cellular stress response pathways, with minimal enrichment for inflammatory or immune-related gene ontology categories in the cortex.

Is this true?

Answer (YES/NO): NO